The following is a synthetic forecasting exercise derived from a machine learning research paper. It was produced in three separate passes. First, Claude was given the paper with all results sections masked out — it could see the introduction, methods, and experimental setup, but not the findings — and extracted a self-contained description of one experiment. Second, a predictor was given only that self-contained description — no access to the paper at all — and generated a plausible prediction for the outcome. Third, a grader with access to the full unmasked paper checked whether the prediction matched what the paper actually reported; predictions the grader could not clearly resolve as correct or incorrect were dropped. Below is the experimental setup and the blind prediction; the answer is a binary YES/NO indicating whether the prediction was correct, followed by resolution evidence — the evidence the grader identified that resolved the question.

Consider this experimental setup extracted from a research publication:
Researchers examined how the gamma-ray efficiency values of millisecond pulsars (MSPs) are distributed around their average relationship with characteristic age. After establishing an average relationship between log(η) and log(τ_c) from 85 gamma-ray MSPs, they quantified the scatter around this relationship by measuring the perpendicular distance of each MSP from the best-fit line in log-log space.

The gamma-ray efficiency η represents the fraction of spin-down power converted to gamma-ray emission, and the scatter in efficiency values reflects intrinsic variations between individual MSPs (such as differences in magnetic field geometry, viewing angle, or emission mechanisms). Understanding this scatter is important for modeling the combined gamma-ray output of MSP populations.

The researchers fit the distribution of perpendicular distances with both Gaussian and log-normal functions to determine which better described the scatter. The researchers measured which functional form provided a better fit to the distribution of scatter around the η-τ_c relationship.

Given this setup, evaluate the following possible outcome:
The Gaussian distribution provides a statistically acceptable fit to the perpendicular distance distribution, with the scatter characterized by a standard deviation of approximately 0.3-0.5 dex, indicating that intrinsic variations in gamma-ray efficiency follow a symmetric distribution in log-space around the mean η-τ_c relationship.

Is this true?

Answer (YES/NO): NO